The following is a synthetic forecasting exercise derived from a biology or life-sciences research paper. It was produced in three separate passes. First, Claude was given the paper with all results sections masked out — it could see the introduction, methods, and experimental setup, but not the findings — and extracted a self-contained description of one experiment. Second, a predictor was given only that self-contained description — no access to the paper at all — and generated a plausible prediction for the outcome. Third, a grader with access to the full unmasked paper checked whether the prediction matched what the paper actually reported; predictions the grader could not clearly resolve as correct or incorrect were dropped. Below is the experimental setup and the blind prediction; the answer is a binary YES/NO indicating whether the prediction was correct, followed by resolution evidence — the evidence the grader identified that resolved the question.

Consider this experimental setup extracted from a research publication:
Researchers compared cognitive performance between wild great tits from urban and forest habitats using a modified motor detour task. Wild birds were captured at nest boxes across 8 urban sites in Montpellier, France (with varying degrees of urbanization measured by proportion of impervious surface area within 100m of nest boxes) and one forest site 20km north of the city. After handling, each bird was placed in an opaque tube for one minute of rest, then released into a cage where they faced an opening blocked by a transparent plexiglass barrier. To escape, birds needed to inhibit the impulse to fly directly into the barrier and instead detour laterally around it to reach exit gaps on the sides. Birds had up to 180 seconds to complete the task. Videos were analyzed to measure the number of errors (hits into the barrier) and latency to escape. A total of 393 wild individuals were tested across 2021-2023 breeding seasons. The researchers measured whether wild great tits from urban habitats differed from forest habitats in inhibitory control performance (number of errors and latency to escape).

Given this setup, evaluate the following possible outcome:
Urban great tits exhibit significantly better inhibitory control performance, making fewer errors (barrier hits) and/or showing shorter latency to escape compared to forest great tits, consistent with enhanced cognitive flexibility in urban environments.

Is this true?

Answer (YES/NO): NO